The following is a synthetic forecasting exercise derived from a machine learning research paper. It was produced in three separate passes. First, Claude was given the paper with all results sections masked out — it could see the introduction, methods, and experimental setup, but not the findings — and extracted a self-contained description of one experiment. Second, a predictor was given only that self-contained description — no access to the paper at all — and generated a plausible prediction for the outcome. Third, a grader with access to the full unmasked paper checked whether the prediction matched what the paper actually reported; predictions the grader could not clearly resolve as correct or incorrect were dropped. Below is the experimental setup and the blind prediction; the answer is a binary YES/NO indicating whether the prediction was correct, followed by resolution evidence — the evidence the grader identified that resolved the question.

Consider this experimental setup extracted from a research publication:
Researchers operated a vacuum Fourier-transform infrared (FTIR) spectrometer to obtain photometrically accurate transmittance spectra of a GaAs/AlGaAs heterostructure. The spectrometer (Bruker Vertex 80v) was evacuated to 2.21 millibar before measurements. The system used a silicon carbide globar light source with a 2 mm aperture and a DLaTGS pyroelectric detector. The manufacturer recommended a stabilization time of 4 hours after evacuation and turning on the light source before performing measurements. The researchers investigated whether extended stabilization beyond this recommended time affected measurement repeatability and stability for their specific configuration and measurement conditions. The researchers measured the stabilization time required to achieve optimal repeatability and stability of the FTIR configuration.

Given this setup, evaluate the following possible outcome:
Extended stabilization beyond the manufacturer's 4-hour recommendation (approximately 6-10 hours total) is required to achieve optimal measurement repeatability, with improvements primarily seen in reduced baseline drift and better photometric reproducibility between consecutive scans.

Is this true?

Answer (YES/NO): NO